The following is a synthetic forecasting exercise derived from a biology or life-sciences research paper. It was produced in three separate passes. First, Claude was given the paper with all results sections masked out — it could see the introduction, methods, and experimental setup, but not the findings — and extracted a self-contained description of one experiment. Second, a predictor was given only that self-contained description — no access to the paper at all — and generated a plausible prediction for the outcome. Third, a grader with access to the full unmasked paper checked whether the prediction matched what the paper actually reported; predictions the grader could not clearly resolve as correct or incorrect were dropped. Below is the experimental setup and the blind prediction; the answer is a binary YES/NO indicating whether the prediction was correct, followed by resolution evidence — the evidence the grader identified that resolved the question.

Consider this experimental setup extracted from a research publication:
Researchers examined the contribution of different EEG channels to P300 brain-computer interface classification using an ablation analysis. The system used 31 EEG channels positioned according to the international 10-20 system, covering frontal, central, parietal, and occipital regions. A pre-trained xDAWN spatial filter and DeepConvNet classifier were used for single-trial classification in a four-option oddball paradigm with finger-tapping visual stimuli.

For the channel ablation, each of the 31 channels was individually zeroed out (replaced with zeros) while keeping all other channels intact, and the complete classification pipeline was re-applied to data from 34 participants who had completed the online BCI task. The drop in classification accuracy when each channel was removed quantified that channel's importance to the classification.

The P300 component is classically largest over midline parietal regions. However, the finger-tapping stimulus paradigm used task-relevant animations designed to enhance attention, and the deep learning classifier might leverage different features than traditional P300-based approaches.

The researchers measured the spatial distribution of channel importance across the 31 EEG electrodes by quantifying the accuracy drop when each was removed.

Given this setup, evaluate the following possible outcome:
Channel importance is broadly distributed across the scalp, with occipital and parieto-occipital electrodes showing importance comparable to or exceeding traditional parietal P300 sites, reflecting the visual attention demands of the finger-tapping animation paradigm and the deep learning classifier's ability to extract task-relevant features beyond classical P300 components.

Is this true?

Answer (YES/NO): NO